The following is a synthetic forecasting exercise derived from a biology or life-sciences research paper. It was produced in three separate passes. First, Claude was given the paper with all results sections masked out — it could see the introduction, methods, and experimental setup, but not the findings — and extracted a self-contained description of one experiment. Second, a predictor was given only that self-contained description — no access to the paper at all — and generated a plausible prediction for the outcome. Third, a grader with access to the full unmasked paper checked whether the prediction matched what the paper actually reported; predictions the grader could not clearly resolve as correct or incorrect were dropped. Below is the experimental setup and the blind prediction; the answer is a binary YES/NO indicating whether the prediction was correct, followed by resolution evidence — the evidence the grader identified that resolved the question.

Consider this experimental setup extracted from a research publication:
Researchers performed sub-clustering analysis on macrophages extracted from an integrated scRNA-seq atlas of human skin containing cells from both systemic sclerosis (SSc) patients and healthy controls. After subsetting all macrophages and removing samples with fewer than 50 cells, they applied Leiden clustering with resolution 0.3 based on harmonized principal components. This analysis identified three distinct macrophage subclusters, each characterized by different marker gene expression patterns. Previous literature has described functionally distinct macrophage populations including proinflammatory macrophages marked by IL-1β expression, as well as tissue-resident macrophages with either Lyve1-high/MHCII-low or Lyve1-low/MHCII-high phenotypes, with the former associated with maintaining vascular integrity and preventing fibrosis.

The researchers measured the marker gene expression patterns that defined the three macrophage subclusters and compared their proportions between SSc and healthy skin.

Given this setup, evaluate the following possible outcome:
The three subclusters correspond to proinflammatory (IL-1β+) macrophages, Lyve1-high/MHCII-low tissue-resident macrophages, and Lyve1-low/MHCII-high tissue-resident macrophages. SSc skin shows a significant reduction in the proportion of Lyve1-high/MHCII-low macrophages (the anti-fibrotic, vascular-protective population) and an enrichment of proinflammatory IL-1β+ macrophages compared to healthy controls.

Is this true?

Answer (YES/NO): YES